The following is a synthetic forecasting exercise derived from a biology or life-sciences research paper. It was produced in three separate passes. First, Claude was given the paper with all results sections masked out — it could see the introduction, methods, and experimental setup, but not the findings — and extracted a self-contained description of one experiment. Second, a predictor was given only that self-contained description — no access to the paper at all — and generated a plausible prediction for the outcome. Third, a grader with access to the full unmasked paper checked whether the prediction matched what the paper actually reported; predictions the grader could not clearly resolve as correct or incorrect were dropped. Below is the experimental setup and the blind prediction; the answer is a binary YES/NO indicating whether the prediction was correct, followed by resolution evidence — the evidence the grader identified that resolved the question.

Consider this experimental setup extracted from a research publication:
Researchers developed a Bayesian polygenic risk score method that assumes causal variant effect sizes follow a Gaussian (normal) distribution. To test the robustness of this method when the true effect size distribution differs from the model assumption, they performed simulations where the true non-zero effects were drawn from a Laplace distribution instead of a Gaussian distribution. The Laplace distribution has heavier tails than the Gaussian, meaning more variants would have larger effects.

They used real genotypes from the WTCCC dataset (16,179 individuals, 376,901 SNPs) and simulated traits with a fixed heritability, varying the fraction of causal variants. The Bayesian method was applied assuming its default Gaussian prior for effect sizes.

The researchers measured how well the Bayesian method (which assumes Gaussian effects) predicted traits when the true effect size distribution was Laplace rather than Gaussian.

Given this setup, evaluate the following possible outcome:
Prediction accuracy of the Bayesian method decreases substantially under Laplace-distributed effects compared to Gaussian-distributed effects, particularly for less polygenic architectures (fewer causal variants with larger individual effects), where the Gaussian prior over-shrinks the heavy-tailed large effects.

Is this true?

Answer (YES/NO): NO